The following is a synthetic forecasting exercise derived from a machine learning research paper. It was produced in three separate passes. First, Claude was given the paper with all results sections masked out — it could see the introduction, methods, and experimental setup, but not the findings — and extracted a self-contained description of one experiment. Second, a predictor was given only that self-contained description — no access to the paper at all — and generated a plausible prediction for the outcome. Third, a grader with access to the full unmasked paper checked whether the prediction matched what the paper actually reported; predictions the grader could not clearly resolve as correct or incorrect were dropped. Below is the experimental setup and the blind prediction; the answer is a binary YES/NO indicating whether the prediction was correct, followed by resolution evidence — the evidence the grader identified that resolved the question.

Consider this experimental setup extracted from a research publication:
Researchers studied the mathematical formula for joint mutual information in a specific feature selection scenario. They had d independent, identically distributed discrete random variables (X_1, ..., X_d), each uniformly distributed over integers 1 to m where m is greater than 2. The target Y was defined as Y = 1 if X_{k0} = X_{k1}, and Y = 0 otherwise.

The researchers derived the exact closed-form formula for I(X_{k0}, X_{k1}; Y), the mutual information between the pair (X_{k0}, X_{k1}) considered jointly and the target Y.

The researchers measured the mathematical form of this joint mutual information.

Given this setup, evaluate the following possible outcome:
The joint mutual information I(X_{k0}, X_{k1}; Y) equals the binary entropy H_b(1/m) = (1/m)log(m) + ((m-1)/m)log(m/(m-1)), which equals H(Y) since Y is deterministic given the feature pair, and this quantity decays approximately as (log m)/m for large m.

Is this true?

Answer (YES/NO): YES